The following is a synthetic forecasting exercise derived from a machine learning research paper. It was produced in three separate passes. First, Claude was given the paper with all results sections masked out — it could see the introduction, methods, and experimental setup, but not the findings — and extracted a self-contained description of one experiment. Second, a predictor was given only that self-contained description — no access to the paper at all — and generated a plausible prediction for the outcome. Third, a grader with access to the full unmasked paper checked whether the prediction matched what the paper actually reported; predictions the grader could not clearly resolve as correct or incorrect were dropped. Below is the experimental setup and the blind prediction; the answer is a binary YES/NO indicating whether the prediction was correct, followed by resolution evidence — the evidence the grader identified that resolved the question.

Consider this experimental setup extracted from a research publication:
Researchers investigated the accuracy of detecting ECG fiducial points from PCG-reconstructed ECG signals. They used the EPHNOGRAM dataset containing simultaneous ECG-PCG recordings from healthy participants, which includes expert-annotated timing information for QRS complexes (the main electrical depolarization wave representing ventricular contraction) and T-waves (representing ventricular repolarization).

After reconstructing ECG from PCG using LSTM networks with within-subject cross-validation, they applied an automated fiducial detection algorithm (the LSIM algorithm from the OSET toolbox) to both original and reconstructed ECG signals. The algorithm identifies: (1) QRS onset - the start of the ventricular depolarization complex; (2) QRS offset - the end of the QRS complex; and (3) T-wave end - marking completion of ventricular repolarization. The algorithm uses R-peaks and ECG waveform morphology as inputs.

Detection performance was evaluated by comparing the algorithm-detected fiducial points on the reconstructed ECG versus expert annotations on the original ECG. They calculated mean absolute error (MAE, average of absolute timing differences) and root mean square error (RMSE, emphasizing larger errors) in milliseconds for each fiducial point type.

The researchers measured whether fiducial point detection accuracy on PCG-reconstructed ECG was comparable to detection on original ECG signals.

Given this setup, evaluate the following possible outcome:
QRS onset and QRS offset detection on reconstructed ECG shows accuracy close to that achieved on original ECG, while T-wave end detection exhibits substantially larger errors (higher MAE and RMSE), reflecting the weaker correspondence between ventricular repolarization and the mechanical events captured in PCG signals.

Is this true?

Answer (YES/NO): NO